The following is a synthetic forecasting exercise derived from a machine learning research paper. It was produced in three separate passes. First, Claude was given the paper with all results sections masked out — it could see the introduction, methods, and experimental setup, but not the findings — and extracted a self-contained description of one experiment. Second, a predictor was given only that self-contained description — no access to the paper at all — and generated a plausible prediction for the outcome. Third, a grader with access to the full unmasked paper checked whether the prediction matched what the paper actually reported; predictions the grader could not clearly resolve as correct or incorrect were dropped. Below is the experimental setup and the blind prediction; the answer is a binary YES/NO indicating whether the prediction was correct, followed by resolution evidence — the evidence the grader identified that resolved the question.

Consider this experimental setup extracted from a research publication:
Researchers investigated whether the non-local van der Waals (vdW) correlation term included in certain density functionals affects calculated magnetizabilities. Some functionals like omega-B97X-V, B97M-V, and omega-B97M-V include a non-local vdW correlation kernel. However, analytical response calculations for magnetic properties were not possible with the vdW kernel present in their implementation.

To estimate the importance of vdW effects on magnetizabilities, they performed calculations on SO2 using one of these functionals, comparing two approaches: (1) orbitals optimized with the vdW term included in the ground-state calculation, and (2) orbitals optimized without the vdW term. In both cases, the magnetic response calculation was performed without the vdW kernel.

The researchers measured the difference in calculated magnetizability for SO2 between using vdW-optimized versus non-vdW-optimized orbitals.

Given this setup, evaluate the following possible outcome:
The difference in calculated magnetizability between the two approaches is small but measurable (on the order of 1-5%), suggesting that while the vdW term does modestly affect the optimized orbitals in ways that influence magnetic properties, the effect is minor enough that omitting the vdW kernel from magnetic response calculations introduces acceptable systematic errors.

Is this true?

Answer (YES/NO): NO